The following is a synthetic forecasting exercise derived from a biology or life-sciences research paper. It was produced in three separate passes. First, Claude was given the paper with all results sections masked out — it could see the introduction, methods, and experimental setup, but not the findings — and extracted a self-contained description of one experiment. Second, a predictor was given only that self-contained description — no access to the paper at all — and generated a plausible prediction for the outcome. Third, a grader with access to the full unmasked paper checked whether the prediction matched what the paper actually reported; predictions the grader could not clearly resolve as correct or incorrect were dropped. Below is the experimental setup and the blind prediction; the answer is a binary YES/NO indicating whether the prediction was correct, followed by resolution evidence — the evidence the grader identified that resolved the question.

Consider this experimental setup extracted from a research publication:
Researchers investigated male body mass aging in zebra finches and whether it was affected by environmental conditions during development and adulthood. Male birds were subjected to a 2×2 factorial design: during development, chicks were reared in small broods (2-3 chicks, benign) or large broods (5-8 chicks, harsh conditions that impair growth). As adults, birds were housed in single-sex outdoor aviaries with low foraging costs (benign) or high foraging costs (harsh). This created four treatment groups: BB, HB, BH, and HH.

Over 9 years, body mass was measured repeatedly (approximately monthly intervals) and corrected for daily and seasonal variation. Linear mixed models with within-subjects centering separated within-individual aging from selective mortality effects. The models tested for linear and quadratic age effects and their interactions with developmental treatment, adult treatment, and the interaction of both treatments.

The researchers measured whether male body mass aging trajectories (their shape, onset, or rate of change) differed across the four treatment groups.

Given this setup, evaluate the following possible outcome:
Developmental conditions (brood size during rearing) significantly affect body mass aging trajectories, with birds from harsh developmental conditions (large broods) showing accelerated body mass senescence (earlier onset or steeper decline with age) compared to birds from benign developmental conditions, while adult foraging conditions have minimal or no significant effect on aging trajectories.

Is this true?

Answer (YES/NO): NO